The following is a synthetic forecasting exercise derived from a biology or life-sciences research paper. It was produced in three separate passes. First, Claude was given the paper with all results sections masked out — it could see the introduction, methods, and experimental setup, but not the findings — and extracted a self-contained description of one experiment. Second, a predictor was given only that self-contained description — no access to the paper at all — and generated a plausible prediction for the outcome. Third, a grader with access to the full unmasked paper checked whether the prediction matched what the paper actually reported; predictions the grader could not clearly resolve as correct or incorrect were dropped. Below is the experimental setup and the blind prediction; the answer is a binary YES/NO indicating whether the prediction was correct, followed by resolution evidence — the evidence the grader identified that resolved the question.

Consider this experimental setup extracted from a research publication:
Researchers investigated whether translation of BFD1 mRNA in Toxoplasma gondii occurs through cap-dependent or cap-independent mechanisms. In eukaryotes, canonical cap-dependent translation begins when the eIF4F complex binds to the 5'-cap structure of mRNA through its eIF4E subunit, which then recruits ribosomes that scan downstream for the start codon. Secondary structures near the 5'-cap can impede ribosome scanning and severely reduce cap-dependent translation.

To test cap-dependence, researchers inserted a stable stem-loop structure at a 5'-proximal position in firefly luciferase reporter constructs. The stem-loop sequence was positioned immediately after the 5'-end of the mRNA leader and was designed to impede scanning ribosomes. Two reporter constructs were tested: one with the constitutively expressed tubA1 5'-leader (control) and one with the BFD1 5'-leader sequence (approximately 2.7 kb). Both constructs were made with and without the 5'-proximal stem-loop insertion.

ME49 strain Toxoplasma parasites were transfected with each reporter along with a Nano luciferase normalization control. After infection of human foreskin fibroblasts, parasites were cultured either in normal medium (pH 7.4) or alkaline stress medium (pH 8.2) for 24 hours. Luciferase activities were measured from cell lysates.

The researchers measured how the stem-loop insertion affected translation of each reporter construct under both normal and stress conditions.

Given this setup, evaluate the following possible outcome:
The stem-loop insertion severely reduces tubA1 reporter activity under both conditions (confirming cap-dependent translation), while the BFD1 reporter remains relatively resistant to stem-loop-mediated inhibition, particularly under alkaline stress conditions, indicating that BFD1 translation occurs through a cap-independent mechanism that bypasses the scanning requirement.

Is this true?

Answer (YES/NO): YES